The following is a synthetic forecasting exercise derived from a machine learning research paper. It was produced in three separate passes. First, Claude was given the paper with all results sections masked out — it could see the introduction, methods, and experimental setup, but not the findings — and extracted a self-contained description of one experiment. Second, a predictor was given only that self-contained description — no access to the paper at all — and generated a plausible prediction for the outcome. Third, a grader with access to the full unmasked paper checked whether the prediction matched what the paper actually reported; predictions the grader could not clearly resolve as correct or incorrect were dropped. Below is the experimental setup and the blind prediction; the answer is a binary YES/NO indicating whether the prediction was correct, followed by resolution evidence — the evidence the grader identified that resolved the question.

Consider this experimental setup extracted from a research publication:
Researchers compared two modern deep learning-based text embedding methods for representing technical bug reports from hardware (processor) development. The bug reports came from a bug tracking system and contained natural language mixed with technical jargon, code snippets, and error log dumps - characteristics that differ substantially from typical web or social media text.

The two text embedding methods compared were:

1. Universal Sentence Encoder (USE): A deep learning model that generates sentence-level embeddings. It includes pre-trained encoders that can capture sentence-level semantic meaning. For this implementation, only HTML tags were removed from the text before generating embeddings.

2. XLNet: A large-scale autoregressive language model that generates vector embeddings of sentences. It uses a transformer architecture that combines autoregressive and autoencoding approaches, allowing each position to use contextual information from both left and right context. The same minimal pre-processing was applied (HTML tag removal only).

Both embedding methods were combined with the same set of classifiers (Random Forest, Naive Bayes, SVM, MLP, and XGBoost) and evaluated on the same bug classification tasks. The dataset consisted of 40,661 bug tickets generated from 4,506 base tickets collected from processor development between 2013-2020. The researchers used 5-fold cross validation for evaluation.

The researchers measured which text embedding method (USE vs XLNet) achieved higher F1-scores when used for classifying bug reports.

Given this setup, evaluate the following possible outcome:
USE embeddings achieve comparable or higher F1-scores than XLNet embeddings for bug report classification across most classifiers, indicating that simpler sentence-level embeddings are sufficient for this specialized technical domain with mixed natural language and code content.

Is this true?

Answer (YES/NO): YES